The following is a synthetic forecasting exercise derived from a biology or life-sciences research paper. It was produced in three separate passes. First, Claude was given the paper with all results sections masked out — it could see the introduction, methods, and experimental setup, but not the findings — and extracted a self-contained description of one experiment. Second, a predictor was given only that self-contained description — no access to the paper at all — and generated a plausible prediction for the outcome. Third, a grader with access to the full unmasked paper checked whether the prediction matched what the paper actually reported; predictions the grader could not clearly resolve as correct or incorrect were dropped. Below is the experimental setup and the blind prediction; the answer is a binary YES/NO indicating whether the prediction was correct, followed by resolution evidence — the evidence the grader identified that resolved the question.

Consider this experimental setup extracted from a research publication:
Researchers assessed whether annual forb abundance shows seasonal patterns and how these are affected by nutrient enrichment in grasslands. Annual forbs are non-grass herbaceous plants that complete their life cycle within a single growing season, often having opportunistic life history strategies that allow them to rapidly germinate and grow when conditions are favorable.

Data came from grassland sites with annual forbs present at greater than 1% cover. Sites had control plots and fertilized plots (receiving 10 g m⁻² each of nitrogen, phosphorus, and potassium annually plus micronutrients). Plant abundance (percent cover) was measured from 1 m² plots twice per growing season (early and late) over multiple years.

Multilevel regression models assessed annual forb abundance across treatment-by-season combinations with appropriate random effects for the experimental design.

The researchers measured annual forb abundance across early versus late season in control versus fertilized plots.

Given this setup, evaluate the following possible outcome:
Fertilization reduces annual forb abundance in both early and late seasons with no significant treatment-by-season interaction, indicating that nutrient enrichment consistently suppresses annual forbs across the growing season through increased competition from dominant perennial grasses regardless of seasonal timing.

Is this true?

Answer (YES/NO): NO